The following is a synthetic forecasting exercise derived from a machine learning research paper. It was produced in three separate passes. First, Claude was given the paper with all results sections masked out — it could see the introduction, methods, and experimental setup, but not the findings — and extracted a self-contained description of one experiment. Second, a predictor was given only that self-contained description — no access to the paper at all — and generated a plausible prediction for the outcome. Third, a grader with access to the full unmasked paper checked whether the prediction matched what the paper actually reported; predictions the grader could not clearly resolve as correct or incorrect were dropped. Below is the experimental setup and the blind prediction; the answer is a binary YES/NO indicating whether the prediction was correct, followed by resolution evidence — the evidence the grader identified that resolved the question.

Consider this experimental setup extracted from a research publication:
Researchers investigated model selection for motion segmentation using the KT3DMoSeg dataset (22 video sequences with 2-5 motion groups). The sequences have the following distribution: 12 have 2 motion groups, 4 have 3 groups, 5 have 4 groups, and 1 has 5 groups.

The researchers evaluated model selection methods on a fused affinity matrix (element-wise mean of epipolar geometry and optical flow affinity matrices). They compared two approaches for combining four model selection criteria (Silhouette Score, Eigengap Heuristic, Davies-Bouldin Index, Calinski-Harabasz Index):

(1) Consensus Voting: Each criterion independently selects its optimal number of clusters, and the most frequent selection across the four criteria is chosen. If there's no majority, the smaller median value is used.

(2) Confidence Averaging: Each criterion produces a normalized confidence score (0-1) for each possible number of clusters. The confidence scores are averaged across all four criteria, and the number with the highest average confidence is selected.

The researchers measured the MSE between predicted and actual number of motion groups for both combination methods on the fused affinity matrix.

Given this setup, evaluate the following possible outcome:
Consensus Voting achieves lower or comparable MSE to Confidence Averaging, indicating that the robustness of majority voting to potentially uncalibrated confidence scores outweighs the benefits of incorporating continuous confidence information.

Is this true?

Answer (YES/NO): YES